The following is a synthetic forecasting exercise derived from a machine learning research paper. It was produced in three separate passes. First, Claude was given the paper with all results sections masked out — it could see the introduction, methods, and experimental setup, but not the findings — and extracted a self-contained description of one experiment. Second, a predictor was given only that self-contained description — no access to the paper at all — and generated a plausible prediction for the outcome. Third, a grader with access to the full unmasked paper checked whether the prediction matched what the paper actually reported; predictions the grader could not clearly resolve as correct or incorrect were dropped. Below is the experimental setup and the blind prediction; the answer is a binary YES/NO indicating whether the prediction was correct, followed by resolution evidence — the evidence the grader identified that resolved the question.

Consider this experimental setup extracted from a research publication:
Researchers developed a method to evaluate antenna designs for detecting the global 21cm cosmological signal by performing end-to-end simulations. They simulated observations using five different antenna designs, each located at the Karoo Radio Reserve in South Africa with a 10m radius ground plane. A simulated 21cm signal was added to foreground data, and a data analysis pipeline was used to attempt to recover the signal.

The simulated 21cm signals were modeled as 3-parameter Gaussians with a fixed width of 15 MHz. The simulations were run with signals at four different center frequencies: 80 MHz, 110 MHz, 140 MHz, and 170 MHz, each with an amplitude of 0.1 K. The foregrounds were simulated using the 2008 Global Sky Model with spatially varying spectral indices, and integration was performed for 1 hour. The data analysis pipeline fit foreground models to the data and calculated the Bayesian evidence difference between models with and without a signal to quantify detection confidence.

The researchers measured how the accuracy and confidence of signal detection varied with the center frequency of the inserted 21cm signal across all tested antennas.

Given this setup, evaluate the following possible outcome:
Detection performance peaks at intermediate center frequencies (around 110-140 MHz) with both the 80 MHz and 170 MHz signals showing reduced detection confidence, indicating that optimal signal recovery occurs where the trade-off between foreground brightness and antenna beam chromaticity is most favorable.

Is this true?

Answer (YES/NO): NO